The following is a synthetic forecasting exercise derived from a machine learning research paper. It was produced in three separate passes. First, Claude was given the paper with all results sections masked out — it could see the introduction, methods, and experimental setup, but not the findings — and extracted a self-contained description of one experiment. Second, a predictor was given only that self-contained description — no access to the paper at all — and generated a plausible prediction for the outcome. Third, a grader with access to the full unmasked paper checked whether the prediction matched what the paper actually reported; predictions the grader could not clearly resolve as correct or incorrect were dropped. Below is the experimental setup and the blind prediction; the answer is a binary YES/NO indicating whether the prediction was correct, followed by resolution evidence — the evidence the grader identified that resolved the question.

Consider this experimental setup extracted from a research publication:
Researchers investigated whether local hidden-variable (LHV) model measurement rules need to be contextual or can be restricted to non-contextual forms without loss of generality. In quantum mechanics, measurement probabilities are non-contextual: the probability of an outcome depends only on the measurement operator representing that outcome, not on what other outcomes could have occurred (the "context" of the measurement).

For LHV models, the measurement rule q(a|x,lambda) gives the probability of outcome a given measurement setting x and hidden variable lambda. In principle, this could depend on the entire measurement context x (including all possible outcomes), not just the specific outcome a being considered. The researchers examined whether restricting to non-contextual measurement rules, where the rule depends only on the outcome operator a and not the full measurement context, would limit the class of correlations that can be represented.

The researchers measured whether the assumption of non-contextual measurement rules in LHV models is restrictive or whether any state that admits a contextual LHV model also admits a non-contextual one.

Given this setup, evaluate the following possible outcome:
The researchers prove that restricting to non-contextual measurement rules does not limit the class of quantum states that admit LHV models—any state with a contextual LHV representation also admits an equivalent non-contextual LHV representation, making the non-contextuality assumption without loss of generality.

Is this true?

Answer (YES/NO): YES